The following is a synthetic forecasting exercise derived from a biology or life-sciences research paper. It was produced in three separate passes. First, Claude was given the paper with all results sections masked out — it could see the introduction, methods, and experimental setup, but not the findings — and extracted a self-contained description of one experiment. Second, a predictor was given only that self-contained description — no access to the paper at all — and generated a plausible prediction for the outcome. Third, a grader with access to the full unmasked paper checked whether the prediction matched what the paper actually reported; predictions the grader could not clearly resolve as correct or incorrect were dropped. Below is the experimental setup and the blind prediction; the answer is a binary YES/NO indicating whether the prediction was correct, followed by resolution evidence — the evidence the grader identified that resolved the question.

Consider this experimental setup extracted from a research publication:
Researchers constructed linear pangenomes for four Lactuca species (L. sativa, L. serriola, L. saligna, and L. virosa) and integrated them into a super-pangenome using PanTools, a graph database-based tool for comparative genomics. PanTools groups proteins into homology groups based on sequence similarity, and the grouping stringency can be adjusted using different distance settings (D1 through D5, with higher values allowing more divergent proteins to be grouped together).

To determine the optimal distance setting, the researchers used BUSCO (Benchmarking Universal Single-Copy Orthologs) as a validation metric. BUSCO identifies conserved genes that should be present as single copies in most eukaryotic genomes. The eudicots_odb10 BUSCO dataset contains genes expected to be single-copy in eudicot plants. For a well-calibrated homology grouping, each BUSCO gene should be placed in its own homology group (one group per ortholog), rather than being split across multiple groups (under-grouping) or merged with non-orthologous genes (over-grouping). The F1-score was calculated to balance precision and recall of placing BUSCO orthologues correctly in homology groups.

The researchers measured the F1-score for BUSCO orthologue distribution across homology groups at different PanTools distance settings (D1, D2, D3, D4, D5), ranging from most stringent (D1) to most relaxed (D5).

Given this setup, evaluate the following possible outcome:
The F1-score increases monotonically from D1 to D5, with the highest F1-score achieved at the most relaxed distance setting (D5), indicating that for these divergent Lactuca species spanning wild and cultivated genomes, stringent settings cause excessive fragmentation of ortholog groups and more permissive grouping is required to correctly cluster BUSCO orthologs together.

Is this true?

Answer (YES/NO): NO